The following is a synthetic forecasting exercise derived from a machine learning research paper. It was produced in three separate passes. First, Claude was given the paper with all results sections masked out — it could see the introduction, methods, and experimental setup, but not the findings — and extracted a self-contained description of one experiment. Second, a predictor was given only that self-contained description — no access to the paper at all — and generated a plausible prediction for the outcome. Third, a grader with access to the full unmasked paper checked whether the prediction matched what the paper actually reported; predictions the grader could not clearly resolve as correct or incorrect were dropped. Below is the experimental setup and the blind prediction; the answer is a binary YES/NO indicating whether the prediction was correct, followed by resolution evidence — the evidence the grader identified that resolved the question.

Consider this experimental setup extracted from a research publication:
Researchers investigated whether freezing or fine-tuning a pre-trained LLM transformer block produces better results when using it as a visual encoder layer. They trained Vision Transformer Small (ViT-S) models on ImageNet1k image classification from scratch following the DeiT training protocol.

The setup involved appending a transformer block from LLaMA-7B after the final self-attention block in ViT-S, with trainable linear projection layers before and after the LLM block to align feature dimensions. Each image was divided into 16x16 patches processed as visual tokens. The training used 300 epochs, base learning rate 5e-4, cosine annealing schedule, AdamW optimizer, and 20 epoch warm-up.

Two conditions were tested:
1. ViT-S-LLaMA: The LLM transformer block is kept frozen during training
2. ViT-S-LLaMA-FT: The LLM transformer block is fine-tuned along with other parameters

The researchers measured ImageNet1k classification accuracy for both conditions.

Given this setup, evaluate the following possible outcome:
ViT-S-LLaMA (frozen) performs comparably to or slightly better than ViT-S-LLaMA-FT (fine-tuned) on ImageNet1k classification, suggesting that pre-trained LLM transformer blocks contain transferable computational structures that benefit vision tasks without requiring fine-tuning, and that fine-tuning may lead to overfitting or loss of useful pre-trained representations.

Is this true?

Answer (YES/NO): YES